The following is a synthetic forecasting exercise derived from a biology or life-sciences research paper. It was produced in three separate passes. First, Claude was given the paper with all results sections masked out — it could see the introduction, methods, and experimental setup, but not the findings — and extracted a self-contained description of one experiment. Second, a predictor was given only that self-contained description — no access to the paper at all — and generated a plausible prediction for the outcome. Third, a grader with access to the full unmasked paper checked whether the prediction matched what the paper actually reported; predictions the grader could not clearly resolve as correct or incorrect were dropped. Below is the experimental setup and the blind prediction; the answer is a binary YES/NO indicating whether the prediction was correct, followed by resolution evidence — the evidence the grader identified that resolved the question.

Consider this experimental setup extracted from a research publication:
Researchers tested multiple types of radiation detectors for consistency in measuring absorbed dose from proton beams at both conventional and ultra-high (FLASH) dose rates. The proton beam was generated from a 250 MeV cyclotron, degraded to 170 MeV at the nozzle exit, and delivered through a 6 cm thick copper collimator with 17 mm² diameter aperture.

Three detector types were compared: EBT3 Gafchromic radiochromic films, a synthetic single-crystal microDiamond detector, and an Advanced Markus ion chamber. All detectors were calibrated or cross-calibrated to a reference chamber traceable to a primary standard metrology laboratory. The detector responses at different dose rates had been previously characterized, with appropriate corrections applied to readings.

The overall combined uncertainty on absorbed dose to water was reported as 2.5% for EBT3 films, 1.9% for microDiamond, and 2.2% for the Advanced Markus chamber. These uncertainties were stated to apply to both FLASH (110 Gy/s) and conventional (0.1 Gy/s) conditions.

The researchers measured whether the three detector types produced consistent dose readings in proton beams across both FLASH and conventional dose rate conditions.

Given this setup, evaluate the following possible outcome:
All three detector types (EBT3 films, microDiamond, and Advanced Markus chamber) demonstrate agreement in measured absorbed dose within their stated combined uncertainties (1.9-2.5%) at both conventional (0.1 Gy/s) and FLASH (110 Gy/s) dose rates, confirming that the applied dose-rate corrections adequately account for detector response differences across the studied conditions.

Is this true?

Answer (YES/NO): YES